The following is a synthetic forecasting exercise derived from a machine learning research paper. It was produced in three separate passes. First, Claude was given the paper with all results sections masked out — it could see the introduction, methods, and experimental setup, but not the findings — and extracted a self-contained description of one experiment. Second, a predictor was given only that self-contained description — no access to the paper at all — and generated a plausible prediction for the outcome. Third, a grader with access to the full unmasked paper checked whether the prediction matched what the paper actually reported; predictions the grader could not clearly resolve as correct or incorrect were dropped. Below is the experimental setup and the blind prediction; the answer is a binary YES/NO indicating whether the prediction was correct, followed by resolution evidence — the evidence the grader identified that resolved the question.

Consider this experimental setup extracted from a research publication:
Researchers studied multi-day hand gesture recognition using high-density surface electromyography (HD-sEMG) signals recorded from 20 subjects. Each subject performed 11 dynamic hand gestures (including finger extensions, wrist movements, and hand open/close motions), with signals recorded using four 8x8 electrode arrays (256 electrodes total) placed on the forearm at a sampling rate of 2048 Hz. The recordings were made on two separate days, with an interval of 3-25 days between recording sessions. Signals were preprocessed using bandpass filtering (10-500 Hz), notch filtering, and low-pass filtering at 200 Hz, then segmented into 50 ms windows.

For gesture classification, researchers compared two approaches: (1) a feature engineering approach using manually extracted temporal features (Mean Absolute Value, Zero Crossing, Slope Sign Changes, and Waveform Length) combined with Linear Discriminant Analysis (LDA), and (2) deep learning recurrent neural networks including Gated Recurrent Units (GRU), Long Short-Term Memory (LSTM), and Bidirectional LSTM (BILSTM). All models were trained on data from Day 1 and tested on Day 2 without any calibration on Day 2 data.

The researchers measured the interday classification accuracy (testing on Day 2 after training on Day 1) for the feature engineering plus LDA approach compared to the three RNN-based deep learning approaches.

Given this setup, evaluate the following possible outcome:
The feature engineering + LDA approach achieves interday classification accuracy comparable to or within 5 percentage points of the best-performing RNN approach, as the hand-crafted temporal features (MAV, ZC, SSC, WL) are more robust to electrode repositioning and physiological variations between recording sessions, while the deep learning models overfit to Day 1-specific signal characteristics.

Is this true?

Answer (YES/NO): NO